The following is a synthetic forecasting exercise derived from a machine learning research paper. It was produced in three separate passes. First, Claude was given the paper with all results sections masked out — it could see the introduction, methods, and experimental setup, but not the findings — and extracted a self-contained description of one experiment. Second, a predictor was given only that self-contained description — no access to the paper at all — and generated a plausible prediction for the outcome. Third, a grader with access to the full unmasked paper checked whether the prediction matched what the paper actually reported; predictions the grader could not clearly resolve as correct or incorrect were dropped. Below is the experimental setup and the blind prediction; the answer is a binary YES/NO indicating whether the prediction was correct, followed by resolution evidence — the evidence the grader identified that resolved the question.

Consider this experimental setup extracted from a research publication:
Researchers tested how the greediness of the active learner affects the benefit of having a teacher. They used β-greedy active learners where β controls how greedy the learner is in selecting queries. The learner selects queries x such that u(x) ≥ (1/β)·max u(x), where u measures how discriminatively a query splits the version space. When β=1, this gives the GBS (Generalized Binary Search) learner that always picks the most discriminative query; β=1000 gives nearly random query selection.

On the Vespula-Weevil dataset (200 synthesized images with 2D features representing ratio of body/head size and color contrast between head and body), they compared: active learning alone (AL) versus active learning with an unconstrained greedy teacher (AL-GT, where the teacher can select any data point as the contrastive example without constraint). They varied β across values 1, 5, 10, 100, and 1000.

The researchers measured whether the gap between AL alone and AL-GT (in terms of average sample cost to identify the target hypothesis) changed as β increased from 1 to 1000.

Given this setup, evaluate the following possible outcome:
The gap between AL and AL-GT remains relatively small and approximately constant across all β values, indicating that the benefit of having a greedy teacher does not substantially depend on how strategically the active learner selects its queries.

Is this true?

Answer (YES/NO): NO